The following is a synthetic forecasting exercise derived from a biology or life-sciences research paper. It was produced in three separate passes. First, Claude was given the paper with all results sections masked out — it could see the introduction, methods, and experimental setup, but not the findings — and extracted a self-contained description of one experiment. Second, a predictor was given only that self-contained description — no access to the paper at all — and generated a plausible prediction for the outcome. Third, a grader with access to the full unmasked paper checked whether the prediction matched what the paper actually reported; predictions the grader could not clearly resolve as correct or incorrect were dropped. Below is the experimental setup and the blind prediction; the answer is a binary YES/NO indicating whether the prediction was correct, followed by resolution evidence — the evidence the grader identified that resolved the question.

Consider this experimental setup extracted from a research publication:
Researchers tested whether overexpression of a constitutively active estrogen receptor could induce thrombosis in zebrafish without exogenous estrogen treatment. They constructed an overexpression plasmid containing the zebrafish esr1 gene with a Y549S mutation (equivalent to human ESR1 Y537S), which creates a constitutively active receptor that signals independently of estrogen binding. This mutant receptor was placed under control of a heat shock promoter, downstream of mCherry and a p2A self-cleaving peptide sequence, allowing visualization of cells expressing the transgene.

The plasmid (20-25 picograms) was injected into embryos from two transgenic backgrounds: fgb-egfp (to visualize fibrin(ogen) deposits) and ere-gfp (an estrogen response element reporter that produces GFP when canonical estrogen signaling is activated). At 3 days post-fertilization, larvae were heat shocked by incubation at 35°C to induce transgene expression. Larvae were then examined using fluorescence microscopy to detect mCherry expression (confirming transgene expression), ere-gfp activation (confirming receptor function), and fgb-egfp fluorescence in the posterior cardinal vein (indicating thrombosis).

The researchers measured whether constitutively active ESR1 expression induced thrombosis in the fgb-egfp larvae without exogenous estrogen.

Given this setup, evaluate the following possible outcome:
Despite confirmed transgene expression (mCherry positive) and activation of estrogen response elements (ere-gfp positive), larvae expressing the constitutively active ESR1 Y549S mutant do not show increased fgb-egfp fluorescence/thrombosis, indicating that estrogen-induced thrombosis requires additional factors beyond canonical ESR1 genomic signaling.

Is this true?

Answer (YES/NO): YES